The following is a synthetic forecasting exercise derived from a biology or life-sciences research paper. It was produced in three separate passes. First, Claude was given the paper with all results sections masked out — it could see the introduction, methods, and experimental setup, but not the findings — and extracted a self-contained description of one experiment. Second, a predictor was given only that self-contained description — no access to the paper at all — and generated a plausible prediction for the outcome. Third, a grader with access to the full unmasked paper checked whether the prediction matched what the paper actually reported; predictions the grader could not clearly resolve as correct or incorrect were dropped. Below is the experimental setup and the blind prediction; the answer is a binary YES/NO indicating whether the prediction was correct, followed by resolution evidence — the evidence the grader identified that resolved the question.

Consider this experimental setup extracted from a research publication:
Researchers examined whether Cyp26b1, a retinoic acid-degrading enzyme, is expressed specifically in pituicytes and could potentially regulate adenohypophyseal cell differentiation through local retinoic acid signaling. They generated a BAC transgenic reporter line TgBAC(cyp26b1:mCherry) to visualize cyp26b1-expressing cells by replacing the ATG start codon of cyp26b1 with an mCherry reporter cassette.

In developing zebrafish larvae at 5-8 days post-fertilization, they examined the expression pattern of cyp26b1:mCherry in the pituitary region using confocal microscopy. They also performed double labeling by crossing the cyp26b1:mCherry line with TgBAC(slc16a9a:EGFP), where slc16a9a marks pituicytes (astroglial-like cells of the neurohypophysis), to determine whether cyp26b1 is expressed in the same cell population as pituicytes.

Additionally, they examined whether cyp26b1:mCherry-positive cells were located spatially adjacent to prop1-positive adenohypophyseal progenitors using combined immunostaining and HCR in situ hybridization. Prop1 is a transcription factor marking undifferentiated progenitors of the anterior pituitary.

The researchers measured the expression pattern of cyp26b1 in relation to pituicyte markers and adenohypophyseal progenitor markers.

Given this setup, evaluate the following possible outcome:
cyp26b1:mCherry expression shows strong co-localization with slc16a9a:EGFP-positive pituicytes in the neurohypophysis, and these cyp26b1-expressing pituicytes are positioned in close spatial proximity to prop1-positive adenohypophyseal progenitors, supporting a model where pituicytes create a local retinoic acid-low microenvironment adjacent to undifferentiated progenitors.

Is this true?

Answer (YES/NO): YES